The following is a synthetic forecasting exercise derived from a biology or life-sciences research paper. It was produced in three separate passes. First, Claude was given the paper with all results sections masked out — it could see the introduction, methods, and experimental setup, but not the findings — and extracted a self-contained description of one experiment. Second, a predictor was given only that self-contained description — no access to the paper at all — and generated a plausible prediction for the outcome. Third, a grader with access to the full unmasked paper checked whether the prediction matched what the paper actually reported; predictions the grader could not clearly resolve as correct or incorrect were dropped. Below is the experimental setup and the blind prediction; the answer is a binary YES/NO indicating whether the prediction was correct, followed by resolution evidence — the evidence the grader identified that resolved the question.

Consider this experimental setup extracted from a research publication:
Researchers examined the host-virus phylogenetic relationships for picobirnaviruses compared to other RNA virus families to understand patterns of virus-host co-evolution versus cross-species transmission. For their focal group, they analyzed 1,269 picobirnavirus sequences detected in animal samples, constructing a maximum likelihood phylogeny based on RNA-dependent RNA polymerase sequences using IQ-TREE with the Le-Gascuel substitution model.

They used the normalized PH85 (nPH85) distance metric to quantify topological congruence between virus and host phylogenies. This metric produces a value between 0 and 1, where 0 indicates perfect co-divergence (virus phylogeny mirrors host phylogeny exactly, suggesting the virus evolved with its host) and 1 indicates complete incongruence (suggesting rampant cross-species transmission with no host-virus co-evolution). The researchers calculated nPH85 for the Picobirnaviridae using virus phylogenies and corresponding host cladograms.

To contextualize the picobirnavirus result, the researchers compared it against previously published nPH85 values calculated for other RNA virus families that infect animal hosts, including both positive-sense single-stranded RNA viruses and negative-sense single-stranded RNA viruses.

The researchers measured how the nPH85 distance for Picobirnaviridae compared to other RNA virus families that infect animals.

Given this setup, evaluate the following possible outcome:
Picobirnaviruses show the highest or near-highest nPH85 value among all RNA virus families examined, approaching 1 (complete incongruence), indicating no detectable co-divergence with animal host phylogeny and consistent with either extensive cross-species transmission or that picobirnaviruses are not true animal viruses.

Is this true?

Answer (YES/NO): YES